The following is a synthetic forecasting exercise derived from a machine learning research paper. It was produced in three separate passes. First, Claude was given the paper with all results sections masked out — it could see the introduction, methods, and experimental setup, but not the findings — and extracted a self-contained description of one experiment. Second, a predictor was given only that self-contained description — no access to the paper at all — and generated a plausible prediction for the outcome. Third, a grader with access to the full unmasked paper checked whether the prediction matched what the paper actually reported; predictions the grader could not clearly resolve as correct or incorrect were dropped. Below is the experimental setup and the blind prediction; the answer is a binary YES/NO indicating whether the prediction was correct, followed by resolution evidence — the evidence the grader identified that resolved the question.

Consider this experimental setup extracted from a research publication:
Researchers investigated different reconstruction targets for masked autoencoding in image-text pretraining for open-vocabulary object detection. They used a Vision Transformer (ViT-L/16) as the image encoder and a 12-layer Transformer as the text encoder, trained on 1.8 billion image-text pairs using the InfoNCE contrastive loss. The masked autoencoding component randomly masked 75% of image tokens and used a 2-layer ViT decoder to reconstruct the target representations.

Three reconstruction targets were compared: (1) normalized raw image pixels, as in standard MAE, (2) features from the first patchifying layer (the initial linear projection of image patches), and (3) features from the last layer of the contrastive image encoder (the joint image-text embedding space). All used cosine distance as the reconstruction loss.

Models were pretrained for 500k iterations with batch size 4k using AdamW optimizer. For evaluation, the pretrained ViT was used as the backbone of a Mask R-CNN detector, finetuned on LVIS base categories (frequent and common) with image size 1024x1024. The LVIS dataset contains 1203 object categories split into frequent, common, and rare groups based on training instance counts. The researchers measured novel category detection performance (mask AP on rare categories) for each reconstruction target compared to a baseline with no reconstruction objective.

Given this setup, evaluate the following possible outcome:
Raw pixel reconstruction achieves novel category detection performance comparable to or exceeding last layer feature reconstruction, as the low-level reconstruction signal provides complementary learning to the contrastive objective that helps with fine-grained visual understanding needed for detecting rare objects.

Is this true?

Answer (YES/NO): NO